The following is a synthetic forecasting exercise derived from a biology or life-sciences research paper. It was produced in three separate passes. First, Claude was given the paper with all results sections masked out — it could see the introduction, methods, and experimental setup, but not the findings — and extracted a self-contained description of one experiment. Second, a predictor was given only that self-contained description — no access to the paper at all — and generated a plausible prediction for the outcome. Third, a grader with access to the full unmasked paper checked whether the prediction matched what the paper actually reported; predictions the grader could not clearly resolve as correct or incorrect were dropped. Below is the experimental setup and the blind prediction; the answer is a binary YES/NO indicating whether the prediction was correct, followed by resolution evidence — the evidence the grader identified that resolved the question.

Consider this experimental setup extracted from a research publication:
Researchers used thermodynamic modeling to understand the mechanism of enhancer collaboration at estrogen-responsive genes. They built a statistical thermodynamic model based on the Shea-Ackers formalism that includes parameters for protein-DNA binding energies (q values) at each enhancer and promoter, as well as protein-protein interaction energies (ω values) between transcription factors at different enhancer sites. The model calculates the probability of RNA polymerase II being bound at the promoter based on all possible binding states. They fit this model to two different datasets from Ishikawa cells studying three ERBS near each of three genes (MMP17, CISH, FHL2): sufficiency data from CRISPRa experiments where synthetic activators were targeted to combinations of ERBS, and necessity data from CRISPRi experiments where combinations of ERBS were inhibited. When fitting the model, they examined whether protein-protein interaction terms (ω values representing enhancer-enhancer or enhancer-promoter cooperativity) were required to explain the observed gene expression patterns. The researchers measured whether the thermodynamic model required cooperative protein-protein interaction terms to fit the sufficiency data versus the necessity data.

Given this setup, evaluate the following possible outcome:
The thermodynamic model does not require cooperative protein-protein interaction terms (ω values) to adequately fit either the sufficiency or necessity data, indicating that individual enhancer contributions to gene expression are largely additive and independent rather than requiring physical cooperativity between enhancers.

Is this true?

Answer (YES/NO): NO